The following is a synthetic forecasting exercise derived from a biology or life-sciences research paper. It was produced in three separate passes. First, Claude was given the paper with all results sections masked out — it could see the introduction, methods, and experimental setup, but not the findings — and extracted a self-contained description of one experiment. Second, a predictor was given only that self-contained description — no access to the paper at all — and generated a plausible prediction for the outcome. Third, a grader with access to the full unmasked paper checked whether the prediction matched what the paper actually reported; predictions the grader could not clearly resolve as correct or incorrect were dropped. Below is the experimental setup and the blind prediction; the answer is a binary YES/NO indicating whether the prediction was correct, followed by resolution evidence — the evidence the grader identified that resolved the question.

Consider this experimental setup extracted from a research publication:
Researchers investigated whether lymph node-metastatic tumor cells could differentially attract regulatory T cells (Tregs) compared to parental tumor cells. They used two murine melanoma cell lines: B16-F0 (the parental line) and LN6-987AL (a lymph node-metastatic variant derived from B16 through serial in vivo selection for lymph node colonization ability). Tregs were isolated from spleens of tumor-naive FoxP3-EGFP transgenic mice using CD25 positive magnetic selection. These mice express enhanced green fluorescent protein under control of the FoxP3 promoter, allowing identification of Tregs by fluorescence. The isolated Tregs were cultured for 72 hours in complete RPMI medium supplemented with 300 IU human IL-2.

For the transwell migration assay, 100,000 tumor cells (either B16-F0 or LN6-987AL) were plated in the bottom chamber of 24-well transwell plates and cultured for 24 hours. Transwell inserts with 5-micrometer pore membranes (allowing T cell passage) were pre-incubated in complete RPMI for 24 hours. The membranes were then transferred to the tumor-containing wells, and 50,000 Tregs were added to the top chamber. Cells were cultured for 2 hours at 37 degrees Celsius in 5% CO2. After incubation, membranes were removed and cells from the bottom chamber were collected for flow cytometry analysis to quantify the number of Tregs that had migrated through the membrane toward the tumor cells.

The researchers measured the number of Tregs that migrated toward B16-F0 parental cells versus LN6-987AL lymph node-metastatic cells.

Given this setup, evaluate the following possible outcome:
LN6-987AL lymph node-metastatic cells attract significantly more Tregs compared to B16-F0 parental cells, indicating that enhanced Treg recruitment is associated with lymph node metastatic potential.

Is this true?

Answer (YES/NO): YES